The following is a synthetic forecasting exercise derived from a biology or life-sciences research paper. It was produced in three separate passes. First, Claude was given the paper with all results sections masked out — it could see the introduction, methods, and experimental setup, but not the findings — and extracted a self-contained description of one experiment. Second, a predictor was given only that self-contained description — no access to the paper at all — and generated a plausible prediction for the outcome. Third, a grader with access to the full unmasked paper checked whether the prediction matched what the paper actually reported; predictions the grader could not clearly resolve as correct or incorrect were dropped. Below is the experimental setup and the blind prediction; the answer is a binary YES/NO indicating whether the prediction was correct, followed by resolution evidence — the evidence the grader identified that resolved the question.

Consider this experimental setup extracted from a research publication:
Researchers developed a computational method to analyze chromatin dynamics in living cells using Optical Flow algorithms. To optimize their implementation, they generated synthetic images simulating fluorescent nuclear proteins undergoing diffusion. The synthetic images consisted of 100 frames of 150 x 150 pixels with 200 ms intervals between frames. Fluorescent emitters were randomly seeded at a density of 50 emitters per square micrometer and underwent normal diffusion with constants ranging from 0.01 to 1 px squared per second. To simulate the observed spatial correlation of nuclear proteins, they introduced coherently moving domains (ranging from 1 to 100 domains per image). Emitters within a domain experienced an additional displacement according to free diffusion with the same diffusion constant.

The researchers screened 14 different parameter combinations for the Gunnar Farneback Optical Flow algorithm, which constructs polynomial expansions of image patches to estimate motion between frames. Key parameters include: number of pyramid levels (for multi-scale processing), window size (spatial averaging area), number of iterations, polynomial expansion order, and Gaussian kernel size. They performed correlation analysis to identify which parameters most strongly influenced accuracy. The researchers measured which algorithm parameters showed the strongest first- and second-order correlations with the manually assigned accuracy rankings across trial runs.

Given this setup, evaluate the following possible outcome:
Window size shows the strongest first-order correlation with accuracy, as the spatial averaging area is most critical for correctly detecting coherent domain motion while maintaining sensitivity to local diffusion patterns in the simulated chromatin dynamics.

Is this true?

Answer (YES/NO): NO